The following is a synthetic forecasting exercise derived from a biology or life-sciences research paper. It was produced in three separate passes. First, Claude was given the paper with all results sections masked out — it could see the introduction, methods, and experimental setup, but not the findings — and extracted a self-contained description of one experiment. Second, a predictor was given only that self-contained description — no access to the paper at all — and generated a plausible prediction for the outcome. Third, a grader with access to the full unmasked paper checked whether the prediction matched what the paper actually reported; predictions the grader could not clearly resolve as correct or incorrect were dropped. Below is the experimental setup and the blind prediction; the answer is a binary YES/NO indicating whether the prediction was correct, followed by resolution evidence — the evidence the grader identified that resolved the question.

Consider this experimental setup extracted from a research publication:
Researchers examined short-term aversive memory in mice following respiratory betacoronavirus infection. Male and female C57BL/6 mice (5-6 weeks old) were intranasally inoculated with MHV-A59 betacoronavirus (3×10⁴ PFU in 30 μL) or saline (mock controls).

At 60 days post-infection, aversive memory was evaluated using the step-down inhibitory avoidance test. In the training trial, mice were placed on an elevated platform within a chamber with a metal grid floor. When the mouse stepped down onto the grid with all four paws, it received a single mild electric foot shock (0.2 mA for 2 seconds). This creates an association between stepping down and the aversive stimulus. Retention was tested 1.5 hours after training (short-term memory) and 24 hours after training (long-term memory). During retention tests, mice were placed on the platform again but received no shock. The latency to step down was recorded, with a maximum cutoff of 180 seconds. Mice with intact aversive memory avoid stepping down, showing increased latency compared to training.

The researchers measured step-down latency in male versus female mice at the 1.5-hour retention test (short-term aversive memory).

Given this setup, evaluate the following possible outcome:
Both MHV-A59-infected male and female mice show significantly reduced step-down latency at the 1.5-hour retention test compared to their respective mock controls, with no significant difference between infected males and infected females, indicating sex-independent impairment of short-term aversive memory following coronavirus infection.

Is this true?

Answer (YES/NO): NO